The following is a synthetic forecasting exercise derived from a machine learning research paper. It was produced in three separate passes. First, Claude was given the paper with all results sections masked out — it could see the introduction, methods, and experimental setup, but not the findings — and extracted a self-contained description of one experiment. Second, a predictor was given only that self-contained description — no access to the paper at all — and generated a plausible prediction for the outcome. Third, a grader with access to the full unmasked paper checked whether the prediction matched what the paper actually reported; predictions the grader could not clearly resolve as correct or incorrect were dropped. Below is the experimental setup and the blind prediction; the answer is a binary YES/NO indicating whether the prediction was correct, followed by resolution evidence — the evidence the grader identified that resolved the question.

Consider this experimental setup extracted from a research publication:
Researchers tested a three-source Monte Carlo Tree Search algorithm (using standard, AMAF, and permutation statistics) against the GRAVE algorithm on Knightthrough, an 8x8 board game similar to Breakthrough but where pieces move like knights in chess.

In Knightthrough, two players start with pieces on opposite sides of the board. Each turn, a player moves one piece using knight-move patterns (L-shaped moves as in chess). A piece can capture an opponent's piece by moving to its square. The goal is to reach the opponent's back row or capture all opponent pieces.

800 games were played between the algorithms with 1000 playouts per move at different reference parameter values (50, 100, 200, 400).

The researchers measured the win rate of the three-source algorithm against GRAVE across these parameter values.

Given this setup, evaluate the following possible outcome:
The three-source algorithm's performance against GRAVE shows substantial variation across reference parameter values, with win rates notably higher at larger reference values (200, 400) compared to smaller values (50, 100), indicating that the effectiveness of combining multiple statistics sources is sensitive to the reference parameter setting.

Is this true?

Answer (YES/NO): NO